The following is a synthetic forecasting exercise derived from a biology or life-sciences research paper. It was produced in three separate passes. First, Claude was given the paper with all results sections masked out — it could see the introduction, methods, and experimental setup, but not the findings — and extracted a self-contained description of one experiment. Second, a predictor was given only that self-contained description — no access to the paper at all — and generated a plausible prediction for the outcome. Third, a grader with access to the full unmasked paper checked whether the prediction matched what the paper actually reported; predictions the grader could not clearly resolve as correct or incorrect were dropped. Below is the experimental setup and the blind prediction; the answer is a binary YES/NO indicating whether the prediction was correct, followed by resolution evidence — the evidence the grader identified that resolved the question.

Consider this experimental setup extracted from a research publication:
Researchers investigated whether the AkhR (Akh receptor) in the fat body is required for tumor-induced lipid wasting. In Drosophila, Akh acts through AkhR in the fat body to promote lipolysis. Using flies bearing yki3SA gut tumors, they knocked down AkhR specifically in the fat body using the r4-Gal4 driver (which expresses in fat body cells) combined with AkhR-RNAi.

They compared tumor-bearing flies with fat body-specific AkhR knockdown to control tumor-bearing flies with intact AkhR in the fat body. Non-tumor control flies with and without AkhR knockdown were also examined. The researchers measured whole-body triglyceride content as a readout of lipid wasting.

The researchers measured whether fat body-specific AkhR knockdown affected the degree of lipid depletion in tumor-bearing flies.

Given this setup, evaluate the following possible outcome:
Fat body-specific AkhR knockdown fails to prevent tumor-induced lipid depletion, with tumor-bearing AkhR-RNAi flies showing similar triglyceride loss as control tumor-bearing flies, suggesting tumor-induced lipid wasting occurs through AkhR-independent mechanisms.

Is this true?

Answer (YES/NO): NO